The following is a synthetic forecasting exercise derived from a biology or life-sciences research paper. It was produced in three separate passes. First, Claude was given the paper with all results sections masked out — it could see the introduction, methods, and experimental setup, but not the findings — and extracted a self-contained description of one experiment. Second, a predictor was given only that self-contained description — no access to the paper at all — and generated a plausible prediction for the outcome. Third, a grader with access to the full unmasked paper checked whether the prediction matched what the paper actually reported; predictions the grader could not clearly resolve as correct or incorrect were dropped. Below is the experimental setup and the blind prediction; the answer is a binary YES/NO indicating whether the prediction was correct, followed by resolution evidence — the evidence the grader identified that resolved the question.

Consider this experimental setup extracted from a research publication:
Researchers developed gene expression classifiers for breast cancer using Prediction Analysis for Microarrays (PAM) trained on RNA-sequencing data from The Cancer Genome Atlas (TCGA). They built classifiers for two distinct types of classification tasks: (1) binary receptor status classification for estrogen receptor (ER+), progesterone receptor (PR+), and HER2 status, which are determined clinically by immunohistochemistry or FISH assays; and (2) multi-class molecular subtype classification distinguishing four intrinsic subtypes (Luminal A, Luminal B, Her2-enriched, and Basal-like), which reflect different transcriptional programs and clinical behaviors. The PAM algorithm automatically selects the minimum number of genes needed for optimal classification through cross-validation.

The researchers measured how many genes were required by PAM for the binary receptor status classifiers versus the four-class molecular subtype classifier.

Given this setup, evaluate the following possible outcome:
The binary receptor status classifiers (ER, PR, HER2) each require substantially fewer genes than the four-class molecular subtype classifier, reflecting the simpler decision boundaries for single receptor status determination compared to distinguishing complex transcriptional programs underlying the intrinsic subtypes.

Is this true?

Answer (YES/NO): YES